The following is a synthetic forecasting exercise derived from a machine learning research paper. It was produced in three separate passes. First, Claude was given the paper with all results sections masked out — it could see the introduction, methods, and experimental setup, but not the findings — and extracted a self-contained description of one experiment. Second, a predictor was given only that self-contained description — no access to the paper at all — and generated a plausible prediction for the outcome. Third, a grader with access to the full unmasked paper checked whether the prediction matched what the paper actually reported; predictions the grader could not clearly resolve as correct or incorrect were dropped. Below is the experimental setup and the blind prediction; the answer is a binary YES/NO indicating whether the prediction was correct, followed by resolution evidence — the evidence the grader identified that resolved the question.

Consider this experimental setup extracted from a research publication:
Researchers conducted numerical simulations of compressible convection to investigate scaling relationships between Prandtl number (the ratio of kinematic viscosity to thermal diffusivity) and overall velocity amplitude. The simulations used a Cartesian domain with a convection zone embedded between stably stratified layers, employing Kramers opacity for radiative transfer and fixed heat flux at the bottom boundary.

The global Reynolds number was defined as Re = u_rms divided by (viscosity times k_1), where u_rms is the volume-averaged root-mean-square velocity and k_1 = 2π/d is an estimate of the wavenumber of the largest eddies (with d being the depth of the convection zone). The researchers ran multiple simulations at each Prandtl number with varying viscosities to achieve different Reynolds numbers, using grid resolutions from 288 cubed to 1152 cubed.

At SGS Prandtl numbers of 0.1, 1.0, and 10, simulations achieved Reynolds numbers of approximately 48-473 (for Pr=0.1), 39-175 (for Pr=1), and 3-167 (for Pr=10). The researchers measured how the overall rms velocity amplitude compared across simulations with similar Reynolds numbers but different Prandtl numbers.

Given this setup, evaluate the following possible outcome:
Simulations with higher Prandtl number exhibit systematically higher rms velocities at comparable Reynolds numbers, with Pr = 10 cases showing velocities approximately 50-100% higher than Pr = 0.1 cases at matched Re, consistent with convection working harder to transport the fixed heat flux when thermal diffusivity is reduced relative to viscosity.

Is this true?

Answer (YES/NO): NO